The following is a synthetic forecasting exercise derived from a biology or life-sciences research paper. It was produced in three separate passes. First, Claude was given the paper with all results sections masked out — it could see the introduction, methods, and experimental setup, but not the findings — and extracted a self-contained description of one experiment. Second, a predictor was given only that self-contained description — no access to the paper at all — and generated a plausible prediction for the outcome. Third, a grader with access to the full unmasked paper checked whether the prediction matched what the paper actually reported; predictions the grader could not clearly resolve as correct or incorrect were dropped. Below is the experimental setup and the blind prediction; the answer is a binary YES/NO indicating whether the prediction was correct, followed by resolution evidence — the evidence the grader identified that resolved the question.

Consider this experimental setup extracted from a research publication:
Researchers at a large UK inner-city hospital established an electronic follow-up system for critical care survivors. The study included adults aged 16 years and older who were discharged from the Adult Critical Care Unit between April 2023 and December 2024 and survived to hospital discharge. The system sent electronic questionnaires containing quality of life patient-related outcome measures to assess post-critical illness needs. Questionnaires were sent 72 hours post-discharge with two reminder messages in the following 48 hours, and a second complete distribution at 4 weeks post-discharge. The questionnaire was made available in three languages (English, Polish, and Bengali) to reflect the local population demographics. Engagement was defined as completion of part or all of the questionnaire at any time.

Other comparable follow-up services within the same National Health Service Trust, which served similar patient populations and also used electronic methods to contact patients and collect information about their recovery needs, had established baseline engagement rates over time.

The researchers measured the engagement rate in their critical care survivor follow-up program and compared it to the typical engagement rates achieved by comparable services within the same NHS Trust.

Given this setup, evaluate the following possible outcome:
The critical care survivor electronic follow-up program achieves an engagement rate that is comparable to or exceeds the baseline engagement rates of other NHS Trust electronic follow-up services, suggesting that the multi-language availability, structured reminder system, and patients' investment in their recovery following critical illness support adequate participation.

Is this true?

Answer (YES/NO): NO